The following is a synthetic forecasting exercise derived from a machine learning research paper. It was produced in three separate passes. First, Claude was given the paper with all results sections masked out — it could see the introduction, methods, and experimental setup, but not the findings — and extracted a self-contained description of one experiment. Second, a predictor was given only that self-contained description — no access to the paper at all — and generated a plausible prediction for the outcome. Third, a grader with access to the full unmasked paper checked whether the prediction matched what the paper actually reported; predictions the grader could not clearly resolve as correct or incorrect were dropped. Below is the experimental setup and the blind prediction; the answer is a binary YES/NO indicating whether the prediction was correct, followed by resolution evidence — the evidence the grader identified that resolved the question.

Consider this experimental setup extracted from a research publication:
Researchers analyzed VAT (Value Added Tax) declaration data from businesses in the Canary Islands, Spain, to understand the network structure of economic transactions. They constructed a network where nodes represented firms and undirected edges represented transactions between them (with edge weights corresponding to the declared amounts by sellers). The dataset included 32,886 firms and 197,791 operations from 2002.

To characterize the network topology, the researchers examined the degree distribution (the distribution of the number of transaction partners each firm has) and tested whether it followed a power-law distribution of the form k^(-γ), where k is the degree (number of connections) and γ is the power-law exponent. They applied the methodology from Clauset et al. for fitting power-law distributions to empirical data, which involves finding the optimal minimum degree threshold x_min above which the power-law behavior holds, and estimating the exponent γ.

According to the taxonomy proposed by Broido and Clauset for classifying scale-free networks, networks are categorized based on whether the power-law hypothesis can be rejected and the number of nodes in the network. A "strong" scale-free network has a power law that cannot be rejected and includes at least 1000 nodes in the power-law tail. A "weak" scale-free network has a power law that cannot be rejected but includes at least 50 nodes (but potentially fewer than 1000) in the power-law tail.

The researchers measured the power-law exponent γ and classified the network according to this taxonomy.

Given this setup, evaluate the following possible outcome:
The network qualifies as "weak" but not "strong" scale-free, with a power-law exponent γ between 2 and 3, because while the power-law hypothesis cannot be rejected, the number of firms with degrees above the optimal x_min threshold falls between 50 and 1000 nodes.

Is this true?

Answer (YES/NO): NO